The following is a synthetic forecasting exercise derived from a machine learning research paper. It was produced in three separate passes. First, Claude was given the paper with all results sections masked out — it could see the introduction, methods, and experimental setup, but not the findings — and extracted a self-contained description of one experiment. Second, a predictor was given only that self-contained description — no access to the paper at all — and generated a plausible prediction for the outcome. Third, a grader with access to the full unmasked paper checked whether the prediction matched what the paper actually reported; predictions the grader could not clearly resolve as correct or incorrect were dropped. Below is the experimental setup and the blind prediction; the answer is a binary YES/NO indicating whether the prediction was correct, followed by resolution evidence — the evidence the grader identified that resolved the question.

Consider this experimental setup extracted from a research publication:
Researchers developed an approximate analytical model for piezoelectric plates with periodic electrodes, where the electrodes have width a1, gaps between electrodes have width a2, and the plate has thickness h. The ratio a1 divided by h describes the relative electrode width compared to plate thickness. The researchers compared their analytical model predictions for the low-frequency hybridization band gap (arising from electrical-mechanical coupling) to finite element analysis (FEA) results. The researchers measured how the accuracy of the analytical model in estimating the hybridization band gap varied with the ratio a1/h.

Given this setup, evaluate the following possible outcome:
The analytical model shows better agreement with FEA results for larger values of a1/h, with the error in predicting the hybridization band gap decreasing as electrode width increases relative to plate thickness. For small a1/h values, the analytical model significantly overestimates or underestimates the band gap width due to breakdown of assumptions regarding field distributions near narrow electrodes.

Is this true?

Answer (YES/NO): NO